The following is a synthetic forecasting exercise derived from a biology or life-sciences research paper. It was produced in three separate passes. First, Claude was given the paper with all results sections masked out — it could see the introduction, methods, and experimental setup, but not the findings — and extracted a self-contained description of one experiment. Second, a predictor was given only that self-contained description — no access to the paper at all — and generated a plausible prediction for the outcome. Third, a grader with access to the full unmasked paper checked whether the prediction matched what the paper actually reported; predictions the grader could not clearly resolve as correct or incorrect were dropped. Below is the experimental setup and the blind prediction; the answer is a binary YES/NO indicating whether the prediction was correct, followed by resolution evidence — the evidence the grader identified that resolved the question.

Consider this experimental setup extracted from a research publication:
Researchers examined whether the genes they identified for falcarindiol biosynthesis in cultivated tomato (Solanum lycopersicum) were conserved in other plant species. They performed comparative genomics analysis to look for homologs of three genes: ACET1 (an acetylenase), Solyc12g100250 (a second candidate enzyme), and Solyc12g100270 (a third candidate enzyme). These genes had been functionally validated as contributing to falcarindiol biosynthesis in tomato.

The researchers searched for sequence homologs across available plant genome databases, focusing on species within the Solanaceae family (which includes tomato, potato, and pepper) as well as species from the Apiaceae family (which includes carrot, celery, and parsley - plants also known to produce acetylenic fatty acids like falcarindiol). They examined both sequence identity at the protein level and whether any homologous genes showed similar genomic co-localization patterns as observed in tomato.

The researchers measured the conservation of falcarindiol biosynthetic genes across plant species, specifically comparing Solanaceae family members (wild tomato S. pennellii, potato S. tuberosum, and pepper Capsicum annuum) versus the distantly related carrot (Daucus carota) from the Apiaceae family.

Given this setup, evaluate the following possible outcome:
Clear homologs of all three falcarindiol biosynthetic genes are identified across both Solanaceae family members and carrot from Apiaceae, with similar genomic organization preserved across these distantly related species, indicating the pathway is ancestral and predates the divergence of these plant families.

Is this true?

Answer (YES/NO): NO